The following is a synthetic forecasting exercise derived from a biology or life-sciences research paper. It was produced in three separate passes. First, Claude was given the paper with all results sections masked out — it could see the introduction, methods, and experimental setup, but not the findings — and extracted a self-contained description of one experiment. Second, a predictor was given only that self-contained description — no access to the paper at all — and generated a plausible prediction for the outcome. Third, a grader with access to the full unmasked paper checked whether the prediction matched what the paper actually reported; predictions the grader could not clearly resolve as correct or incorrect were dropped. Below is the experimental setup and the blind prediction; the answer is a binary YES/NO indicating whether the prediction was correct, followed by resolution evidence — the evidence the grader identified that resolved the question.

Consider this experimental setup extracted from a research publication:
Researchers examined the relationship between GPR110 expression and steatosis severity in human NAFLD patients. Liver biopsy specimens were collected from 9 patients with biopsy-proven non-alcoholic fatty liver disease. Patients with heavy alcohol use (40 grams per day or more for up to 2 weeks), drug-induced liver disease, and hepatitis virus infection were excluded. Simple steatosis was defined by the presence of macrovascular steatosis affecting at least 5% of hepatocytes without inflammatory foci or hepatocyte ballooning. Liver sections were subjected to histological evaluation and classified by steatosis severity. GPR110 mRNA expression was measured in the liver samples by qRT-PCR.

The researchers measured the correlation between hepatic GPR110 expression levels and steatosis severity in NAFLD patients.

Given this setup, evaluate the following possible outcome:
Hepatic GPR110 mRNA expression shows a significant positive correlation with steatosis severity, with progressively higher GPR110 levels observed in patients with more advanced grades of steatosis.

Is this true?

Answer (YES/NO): NO